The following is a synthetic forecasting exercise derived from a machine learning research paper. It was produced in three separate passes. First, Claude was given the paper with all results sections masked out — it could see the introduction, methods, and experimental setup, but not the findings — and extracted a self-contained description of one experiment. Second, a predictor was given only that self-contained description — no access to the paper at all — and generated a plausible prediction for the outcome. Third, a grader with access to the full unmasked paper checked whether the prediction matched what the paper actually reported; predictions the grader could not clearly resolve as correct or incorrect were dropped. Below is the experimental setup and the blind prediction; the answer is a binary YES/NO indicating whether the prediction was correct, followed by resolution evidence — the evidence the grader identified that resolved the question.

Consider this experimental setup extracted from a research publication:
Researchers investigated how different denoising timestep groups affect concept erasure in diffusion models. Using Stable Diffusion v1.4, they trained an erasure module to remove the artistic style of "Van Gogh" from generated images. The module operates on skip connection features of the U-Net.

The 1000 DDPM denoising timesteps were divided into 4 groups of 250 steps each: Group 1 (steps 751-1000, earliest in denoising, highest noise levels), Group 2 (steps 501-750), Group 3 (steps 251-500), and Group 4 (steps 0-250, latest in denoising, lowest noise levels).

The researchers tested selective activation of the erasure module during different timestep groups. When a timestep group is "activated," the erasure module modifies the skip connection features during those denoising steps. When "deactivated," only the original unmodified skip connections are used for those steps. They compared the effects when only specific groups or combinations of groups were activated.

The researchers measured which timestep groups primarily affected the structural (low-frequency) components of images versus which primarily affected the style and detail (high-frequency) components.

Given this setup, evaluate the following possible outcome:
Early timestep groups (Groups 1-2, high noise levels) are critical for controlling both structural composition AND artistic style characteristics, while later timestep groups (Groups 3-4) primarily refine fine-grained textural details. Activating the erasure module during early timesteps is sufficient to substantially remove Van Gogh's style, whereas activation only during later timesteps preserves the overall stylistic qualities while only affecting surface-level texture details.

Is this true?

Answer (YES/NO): NO